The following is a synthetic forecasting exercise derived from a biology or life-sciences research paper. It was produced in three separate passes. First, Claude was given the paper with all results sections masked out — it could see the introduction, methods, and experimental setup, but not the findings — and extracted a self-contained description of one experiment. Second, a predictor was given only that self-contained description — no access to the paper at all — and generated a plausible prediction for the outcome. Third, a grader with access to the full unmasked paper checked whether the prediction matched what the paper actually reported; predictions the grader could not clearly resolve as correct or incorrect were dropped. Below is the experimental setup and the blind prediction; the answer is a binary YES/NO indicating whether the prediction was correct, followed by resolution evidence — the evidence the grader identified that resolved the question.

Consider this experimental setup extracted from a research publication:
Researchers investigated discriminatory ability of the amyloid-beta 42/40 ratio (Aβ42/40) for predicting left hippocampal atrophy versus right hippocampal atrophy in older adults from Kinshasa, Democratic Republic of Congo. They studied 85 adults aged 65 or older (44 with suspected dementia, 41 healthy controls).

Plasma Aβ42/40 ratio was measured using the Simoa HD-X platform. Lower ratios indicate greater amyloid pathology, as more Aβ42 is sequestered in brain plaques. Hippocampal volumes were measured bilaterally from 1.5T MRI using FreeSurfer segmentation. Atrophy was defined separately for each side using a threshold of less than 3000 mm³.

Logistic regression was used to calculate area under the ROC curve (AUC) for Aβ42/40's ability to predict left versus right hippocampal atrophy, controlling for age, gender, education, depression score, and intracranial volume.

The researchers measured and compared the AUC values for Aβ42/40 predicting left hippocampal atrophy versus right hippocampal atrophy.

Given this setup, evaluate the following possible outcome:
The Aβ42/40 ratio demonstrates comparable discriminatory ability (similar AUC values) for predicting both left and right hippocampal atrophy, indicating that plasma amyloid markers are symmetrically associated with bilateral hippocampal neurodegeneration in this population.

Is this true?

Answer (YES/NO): NO